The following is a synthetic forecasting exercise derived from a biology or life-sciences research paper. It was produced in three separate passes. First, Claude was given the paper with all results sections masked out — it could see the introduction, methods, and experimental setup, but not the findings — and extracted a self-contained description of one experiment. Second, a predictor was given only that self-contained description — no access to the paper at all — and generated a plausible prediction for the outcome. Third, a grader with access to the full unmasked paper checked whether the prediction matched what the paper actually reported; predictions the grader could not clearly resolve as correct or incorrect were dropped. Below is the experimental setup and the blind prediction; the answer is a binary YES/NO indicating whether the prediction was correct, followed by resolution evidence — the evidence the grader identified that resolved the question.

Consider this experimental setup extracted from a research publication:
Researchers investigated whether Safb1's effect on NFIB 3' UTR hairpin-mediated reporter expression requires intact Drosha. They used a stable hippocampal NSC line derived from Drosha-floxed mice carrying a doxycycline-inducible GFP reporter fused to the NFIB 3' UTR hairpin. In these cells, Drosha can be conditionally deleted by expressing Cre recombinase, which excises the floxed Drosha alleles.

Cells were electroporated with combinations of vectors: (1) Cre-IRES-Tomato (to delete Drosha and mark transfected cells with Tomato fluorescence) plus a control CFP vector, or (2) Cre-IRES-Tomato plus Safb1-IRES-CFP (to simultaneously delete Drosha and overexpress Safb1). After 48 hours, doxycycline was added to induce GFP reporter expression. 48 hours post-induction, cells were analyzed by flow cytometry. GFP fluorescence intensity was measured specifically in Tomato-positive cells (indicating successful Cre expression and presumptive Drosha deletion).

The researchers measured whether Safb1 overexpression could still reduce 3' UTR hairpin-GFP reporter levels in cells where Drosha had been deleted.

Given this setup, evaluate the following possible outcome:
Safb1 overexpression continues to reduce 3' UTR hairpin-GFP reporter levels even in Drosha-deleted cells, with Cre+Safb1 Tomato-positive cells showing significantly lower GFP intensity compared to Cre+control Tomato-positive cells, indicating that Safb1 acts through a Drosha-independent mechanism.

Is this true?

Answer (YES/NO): NO